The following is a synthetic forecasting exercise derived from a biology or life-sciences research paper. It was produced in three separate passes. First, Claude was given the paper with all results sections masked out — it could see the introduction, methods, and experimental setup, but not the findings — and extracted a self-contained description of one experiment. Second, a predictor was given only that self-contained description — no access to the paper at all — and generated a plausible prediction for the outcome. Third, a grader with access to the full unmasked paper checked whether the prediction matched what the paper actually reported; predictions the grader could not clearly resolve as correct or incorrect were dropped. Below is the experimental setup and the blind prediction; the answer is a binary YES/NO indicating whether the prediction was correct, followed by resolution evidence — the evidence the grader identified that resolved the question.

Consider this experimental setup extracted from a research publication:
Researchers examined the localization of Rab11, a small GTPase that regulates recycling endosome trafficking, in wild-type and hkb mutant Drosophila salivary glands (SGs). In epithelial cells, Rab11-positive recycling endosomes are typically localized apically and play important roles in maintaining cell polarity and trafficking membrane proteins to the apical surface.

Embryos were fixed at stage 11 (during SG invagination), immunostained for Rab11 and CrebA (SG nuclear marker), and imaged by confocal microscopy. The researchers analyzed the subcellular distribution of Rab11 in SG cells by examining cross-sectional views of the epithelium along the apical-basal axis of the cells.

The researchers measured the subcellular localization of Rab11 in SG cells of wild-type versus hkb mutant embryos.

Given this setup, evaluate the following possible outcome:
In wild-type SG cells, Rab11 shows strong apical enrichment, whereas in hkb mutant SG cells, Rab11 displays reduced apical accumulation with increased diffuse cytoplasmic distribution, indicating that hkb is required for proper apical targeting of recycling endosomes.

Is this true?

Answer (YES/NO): NO